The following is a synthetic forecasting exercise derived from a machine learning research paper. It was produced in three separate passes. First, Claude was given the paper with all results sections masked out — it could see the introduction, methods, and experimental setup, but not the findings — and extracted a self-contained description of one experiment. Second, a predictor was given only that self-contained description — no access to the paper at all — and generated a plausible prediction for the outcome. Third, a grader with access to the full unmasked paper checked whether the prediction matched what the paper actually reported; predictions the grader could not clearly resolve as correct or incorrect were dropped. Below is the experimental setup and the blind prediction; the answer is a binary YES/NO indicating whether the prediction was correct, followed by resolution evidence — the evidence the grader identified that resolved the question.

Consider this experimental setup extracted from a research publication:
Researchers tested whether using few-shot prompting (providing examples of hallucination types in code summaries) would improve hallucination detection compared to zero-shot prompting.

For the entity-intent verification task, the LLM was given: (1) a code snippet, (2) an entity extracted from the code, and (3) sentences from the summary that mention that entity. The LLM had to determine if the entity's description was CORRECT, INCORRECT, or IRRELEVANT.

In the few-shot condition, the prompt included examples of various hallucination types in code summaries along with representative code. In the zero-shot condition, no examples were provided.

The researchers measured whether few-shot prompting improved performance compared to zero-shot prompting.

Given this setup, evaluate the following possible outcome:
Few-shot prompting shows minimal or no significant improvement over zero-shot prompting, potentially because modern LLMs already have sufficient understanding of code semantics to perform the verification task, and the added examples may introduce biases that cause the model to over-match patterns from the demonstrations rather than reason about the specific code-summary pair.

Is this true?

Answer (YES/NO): NO